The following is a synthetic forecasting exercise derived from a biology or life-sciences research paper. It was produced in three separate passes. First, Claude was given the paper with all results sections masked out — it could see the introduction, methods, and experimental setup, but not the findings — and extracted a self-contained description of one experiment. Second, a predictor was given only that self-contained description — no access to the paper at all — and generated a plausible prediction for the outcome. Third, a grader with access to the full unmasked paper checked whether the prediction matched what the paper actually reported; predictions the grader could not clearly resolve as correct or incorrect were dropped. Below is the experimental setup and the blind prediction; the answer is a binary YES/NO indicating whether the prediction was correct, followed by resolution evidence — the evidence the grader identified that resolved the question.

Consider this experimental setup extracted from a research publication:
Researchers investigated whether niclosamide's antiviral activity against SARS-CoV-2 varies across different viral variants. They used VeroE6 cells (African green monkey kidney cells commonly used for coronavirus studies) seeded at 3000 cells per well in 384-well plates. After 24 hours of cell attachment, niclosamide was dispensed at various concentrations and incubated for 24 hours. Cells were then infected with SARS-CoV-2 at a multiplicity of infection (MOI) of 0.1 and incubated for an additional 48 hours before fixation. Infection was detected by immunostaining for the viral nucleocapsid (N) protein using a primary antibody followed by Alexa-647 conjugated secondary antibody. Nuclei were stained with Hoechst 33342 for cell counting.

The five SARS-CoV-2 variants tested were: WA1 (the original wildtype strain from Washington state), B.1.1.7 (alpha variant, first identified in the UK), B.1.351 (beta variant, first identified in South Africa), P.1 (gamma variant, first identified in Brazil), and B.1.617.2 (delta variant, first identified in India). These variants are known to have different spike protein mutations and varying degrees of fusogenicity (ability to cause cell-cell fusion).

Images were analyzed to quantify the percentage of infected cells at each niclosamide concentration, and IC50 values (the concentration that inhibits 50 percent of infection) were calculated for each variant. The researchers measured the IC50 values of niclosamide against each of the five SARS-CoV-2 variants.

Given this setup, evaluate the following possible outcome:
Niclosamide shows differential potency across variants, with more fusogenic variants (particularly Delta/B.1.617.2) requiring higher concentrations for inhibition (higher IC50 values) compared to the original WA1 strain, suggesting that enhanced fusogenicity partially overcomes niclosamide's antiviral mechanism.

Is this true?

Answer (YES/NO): NO